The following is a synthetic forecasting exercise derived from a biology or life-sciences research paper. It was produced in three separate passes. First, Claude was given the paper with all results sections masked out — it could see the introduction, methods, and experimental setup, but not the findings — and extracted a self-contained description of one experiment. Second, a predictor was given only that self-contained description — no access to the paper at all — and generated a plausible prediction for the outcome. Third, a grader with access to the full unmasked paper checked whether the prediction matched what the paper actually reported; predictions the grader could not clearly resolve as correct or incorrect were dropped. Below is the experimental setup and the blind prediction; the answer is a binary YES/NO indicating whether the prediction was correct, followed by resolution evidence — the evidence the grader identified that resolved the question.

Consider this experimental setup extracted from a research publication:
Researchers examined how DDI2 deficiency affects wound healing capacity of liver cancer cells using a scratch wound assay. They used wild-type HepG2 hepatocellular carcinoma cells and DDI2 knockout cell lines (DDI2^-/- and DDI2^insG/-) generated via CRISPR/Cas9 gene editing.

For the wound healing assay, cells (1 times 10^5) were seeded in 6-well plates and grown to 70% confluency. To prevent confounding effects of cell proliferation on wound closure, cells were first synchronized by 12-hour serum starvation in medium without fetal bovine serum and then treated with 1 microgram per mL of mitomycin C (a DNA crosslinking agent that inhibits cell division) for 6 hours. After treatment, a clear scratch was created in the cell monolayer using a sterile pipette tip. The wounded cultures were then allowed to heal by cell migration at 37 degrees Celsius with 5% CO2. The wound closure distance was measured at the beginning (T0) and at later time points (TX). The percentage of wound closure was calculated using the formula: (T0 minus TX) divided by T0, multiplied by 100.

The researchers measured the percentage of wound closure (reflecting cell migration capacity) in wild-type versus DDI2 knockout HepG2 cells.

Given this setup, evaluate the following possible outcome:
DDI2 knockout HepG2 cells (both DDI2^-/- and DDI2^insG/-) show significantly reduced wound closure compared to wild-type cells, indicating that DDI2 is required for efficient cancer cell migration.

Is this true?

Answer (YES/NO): NO